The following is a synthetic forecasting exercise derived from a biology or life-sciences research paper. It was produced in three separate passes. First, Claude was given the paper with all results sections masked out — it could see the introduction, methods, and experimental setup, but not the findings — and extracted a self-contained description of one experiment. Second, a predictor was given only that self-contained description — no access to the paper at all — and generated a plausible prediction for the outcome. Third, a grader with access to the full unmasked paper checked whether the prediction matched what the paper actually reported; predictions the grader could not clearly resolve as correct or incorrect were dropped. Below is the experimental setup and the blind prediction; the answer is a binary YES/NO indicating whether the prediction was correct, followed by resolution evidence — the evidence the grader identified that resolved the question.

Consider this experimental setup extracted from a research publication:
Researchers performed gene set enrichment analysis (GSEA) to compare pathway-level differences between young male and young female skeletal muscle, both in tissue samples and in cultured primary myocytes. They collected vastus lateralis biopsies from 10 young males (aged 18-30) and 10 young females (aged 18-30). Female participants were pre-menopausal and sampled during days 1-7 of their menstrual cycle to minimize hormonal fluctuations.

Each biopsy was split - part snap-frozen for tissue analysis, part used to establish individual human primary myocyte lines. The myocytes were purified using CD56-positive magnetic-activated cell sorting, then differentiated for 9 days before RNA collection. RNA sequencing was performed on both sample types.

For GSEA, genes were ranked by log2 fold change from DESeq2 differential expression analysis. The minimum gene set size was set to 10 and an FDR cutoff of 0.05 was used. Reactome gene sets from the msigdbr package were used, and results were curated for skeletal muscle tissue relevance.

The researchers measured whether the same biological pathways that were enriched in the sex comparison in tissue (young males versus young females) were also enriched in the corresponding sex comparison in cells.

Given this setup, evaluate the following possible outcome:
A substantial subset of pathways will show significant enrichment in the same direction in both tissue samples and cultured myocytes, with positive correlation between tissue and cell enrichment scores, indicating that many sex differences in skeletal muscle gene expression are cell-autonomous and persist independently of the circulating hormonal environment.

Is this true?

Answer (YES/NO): NO